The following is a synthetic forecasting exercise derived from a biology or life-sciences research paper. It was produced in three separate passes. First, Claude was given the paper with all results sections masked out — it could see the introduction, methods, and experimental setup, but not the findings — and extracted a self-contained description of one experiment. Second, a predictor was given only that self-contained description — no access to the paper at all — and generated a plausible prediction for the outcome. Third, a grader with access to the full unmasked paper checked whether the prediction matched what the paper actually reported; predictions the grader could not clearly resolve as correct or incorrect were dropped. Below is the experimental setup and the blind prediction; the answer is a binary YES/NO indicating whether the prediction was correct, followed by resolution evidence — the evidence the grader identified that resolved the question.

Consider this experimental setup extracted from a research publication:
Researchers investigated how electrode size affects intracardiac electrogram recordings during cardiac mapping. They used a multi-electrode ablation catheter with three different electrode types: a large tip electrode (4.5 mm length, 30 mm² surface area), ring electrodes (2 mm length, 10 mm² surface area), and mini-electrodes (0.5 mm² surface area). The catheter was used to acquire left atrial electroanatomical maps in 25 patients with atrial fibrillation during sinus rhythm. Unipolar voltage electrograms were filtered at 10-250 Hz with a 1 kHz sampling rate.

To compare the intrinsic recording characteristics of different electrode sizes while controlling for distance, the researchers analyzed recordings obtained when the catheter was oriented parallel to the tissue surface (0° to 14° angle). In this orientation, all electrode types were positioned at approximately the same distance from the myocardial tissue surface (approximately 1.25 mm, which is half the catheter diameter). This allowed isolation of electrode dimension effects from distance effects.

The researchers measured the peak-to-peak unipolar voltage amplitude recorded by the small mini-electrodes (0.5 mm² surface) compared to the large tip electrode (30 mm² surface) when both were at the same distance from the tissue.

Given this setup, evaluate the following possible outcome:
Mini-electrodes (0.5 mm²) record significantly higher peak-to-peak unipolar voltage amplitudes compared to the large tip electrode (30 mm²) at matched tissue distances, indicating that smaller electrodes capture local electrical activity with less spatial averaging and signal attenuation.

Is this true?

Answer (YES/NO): NO